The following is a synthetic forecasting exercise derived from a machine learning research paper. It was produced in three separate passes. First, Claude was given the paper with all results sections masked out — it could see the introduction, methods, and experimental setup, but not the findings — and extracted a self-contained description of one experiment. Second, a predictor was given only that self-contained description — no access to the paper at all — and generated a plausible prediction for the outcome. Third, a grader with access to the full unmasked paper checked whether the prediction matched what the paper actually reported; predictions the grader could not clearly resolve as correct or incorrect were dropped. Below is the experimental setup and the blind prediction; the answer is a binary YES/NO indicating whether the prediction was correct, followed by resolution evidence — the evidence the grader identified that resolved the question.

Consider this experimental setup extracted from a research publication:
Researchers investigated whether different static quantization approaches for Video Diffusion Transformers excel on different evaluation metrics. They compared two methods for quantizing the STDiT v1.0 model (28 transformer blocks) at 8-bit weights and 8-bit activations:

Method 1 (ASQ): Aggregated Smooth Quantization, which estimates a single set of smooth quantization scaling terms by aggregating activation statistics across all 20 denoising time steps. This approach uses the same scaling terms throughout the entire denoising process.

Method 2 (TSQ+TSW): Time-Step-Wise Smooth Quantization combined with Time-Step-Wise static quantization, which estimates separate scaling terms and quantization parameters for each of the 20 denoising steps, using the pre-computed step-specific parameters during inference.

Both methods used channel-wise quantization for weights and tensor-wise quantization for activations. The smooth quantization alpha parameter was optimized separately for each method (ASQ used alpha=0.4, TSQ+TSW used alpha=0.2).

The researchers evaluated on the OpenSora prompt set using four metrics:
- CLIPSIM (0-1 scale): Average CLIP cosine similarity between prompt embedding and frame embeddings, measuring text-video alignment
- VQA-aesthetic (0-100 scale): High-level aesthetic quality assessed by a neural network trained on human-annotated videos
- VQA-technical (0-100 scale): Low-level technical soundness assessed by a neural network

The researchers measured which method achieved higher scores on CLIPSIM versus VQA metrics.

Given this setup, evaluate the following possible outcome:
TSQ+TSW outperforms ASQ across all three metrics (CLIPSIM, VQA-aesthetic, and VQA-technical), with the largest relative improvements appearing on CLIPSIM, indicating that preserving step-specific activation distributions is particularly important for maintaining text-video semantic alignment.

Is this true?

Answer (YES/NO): NO